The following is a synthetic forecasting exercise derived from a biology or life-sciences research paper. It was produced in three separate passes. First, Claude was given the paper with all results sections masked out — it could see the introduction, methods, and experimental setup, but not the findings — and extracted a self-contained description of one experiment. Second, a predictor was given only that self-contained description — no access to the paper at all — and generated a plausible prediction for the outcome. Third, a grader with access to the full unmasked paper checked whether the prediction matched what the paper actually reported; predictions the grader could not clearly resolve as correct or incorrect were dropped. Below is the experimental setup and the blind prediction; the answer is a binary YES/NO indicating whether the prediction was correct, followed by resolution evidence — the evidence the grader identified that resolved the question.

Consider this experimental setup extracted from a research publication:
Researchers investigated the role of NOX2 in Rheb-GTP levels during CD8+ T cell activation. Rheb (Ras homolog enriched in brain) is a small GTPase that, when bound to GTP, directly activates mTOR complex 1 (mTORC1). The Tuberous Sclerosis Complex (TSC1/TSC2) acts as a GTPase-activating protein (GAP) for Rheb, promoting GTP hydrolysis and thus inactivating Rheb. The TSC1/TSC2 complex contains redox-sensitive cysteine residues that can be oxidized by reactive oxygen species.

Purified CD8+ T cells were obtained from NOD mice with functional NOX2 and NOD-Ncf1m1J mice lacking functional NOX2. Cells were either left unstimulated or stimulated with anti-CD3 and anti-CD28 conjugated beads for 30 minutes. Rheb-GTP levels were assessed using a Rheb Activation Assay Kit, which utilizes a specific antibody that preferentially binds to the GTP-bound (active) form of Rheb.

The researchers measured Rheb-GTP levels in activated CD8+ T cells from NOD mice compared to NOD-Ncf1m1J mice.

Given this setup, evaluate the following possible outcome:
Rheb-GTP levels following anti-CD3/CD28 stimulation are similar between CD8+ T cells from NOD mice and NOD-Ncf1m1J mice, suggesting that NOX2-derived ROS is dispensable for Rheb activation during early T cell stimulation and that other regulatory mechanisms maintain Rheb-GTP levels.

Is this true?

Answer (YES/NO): NO